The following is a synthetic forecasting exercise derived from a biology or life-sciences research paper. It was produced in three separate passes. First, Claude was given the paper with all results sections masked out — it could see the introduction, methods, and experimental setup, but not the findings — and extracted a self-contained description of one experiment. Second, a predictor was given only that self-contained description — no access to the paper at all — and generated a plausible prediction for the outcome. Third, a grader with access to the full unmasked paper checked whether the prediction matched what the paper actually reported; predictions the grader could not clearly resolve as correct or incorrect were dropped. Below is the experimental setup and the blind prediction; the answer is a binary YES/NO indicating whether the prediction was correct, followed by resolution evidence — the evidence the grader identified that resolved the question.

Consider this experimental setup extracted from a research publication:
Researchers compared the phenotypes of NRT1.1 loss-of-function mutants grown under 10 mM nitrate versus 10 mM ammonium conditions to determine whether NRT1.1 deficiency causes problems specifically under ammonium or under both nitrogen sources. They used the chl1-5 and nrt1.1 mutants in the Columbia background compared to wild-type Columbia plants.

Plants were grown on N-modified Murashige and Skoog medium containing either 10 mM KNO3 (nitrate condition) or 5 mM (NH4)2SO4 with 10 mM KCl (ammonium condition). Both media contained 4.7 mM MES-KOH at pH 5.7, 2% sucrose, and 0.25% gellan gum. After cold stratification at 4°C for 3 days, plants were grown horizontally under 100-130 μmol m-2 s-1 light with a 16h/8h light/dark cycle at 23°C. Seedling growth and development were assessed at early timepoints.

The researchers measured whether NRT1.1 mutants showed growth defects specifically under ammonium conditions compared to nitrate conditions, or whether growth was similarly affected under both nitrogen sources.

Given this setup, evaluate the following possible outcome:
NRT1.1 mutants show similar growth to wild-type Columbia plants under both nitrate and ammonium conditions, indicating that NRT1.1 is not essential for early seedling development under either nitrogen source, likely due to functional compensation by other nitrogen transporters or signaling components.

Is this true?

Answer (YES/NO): NO